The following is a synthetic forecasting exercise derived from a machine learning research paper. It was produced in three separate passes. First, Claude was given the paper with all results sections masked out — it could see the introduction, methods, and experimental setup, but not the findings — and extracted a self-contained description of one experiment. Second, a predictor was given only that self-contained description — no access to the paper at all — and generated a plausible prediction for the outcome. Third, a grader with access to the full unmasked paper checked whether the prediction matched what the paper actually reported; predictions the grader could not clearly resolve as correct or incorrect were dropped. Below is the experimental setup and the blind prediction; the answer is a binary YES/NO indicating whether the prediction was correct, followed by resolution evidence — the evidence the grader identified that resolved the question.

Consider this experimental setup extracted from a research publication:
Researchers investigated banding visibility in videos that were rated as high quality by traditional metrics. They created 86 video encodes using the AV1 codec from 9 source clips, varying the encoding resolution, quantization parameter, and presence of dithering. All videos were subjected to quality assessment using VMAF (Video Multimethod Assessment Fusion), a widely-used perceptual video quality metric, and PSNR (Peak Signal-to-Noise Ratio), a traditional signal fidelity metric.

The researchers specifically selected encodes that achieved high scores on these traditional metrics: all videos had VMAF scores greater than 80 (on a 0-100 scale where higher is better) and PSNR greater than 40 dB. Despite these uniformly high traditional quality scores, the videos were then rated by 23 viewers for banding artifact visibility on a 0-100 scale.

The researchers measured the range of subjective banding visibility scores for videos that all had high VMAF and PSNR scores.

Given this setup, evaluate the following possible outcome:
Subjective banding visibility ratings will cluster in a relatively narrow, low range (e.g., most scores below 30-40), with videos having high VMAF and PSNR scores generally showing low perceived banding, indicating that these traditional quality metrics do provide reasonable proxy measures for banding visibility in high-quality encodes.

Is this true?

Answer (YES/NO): NO